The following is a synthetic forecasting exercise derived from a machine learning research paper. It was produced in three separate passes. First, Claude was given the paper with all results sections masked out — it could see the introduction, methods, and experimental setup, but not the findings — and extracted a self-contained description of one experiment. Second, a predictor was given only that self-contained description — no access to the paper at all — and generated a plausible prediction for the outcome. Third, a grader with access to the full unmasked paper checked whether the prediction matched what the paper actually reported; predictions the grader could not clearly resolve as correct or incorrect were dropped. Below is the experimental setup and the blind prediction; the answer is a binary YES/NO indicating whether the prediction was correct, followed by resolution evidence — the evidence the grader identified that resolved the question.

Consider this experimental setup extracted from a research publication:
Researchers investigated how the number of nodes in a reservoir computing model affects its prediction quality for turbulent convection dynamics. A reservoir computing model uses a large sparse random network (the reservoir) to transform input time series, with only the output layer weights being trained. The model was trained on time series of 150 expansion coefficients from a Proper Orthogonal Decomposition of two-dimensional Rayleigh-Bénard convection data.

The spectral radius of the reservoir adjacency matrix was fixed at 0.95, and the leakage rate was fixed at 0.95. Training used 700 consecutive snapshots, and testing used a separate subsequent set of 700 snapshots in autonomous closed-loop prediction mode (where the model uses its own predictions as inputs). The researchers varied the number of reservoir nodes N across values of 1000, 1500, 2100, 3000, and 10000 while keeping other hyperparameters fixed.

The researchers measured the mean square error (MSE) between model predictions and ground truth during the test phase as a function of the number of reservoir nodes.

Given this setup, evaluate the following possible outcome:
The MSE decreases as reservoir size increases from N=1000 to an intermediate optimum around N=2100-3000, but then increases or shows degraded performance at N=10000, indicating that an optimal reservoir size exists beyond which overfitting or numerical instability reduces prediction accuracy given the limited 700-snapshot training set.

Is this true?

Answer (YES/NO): NO